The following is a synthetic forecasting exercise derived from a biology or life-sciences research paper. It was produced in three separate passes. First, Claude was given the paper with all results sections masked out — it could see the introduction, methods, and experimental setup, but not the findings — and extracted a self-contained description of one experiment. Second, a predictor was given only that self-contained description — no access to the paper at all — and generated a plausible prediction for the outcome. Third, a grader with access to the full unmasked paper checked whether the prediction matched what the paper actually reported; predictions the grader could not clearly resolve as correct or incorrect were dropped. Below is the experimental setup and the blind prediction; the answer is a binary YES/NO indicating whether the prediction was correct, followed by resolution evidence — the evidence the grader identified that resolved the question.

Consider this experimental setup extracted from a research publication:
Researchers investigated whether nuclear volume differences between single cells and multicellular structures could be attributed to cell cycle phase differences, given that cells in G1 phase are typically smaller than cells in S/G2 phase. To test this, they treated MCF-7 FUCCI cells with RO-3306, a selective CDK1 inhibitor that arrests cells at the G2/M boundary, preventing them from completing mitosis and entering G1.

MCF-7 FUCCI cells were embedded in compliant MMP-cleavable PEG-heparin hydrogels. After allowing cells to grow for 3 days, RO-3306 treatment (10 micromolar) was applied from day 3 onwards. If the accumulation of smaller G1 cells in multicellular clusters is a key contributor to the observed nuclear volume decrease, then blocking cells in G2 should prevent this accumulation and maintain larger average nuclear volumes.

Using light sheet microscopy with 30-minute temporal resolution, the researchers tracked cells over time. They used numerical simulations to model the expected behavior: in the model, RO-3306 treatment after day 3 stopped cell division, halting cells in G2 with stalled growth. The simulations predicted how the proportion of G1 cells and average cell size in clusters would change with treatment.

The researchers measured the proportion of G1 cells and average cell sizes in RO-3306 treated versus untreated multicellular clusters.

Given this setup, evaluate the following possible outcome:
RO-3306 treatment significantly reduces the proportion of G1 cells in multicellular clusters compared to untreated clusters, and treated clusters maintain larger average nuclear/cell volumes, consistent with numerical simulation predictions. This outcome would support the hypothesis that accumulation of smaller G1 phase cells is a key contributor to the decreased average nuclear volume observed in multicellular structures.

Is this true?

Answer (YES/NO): YES